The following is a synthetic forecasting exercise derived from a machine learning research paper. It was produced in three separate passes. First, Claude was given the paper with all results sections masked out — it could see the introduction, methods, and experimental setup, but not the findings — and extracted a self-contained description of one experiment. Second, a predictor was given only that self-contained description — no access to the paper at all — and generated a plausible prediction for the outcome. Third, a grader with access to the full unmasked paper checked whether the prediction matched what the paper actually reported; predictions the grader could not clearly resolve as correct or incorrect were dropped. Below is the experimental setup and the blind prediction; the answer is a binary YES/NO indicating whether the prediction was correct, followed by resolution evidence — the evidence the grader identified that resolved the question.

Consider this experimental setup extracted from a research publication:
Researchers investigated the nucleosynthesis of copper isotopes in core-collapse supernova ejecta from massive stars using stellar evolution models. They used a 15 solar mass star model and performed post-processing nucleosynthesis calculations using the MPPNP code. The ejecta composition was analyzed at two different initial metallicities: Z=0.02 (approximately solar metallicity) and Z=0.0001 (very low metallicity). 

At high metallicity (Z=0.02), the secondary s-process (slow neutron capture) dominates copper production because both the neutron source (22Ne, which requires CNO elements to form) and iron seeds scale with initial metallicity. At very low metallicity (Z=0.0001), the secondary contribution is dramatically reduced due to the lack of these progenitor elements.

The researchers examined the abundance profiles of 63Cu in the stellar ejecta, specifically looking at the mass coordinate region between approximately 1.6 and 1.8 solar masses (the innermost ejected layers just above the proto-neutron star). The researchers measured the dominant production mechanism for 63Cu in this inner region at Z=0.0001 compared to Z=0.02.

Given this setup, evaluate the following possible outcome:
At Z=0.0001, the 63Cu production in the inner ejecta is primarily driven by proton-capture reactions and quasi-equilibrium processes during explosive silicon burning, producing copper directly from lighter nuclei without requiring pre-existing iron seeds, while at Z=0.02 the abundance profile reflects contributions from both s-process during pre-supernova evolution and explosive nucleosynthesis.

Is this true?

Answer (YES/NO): NO